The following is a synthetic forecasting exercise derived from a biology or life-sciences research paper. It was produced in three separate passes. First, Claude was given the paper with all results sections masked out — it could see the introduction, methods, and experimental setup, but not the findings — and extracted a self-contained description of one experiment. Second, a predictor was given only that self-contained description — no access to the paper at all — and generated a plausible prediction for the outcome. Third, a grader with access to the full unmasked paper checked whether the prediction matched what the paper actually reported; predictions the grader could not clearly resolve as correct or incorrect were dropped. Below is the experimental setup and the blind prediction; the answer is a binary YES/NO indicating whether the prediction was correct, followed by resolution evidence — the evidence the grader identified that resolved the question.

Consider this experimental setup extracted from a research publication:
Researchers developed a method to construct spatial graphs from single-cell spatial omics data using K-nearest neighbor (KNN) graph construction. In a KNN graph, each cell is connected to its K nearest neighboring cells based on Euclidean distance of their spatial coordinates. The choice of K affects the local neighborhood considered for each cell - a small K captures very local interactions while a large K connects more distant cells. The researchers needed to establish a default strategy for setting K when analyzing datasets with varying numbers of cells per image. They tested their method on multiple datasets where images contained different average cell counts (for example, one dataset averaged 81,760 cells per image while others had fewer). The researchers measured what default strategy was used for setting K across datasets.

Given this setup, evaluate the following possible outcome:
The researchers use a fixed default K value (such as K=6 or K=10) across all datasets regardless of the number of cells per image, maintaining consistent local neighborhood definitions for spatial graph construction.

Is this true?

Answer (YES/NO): NO